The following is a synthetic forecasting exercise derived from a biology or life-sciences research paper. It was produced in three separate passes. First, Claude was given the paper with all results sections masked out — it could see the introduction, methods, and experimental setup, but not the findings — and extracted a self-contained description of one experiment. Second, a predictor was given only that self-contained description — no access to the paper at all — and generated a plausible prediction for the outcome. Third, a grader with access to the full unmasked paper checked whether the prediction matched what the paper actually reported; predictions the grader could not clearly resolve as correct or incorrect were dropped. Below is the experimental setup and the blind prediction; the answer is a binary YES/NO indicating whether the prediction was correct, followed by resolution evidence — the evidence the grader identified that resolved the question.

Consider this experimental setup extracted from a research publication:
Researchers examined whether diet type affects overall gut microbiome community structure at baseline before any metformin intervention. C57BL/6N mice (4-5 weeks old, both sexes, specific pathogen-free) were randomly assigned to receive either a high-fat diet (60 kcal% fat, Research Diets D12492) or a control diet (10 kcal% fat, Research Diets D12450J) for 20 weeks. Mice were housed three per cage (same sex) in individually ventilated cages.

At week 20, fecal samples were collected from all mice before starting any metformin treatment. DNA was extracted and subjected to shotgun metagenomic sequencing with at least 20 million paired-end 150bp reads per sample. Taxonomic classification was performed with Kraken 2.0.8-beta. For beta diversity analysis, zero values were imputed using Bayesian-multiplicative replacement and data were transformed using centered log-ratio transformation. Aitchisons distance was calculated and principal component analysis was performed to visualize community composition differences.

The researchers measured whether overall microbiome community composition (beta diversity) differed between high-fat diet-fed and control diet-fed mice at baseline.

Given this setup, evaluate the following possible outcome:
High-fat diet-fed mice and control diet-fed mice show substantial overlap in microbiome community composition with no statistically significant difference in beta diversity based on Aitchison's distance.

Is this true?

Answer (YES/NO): NO